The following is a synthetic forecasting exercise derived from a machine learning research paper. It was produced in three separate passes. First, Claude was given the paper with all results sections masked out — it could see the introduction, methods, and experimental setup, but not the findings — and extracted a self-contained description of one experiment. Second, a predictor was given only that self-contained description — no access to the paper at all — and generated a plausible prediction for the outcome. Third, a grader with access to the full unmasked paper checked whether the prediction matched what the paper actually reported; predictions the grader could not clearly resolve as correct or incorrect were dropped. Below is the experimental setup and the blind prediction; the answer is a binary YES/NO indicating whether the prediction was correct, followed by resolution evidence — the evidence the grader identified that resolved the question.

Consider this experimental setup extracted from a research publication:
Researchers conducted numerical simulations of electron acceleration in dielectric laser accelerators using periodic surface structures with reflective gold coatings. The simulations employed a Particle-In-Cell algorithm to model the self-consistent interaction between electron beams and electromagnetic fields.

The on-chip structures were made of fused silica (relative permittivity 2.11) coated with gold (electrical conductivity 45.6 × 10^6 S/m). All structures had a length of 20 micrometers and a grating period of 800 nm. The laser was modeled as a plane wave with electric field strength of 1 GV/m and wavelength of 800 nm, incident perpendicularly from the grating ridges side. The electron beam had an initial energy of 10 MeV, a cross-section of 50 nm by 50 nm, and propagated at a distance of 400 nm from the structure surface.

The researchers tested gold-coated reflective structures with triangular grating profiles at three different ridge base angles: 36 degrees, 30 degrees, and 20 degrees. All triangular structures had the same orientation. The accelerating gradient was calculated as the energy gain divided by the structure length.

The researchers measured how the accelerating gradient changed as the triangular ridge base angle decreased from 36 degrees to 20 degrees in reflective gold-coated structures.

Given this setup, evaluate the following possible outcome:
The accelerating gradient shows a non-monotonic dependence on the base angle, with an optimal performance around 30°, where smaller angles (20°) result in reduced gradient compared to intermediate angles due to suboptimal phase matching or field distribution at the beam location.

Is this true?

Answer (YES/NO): NO